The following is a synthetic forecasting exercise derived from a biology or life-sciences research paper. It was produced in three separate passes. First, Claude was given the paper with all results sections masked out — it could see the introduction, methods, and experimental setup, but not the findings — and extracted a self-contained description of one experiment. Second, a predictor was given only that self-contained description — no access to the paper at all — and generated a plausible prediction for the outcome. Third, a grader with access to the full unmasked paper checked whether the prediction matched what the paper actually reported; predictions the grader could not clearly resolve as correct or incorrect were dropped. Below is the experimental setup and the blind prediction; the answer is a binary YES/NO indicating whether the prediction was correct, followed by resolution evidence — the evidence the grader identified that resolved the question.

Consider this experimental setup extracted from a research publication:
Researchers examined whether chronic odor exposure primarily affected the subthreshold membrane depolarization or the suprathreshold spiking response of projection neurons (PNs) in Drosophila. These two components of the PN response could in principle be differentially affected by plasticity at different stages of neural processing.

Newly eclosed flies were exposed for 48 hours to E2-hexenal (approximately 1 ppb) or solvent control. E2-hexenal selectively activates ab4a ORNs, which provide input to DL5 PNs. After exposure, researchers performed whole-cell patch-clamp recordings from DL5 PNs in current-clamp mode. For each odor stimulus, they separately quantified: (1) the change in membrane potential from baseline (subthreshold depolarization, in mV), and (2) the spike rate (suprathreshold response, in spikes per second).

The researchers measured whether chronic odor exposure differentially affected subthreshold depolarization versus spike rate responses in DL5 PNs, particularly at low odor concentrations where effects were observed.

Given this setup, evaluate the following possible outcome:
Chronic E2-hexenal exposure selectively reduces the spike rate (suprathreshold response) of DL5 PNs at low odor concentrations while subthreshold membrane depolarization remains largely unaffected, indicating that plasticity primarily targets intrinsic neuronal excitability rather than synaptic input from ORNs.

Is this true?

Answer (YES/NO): NO